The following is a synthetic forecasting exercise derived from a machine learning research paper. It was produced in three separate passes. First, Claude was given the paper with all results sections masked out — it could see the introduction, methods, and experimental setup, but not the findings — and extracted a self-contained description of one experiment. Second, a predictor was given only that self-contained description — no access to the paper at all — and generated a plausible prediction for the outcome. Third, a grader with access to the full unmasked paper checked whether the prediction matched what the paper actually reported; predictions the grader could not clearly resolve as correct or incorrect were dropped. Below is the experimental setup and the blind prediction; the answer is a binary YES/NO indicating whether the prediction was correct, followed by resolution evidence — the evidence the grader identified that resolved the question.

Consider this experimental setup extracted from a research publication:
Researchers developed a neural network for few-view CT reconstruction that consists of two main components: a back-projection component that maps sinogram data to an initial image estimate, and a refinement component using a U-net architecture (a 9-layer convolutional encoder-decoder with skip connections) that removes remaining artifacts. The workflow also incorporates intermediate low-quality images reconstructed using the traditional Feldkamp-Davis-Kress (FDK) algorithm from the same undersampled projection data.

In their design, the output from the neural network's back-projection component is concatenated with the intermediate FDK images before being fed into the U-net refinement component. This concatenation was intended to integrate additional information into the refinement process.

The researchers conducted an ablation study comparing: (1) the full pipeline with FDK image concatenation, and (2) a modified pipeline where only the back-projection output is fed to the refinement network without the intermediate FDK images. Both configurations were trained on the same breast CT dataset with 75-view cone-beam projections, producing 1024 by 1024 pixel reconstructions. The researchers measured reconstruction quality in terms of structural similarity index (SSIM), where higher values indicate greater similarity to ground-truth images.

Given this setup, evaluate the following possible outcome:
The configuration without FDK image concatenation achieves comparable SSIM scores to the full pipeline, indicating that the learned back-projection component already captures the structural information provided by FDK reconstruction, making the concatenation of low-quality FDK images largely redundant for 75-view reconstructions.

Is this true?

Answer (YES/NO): NO